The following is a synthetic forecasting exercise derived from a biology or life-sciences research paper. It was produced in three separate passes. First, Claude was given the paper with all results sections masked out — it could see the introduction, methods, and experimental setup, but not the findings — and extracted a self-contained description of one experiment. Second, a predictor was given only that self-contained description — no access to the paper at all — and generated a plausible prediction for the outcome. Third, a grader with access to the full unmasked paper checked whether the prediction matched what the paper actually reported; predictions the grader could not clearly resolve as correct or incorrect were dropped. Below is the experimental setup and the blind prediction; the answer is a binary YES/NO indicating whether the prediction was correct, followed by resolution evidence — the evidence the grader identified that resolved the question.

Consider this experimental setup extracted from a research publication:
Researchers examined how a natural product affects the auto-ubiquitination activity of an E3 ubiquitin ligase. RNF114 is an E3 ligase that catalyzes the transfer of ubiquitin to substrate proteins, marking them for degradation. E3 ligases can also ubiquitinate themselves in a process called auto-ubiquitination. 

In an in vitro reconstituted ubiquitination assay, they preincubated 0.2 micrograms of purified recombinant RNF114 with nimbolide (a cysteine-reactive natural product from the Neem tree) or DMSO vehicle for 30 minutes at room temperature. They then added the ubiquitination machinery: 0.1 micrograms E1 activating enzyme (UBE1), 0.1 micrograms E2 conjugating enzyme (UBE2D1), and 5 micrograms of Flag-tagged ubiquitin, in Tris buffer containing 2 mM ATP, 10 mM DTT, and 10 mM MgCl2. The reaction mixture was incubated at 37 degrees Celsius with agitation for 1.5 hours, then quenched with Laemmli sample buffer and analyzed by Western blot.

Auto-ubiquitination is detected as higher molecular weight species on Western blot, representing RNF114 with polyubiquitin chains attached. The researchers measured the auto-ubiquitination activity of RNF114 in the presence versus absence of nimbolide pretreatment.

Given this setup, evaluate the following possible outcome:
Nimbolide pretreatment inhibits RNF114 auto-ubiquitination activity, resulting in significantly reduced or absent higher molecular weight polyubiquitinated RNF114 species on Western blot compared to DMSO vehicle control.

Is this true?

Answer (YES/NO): YES